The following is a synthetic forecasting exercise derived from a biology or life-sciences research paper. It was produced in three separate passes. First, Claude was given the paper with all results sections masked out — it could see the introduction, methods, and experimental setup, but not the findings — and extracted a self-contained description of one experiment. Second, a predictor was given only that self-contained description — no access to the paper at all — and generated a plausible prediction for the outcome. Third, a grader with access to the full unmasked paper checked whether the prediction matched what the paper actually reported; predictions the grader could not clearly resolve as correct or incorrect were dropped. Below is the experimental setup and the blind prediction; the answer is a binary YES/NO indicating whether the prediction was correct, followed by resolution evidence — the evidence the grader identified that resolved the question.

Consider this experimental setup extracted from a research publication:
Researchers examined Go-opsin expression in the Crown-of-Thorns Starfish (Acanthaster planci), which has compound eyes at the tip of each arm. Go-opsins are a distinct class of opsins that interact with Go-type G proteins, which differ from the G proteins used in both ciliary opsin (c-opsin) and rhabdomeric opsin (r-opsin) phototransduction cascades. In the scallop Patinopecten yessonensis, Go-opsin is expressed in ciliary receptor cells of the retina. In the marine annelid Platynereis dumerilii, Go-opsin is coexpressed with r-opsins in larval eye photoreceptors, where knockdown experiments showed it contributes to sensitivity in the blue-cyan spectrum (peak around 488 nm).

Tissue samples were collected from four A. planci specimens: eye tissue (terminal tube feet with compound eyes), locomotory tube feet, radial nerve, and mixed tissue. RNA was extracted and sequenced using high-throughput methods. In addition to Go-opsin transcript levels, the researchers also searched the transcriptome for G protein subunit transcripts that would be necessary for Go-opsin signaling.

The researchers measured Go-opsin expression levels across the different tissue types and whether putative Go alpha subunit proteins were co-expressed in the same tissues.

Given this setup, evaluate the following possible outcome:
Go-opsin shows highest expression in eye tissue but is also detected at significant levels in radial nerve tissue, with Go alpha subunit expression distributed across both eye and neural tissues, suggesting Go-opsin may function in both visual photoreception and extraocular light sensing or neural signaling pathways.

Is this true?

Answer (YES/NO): YES